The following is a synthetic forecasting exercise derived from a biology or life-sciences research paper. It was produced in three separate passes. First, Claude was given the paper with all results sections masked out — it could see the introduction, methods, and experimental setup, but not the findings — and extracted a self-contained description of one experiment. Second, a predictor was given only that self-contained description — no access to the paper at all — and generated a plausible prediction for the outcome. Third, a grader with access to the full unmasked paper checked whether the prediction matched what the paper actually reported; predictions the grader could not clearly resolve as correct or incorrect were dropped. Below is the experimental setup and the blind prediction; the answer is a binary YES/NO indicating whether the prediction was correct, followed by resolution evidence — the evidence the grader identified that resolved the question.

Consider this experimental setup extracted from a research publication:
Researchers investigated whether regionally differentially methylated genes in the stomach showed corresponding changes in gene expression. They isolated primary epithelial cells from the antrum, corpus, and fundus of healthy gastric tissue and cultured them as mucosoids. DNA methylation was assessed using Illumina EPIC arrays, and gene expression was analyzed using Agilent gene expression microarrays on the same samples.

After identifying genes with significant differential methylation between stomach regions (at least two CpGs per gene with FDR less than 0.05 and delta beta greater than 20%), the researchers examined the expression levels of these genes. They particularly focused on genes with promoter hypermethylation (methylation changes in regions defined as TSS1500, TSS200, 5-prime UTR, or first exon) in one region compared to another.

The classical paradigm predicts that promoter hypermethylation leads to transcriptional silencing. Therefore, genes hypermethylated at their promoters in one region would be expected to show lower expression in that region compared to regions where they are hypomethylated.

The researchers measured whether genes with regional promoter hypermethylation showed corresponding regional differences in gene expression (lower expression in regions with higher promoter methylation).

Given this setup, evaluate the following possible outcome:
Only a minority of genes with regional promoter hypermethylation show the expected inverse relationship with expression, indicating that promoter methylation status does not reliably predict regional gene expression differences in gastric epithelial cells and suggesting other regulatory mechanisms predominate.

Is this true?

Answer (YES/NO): YES